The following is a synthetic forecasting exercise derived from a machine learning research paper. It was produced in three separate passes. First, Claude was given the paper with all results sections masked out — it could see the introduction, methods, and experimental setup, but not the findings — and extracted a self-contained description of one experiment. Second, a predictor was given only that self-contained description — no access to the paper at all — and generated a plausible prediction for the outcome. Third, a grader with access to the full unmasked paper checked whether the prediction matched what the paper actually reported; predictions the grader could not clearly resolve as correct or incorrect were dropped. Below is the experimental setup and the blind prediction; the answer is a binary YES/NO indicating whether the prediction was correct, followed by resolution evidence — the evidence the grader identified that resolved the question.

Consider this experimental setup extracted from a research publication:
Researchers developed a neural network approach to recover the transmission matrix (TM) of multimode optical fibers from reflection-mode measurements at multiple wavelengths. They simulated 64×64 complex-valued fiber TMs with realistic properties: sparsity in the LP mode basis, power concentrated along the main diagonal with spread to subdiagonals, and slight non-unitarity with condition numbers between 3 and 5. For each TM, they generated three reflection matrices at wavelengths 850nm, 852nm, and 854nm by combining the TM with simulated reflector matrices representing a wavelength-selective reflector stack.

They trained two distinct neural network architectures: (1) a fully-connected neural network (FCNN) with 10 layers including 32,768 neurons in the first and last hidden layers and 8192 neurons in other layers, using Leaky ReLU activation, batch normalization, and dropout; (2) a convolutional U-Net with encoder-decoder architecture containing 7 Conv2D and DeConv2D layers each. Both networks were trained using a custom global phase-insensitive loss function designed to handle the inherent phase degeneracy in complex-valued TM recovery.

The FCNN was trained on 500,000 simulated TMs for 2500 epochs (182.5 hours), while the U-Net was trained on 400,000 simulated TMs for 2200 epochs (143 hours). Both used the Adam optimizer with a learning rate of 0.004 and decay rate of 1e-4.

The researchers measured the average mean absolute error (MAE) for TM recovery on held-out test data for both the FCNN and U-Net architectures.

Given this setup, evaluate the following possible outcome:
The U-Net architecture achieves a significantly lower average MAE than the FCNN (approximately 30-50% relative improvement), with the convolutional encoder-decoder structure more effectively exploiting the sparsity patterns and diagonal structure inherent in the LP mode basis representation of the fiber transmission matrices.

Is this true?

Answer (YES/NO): NO